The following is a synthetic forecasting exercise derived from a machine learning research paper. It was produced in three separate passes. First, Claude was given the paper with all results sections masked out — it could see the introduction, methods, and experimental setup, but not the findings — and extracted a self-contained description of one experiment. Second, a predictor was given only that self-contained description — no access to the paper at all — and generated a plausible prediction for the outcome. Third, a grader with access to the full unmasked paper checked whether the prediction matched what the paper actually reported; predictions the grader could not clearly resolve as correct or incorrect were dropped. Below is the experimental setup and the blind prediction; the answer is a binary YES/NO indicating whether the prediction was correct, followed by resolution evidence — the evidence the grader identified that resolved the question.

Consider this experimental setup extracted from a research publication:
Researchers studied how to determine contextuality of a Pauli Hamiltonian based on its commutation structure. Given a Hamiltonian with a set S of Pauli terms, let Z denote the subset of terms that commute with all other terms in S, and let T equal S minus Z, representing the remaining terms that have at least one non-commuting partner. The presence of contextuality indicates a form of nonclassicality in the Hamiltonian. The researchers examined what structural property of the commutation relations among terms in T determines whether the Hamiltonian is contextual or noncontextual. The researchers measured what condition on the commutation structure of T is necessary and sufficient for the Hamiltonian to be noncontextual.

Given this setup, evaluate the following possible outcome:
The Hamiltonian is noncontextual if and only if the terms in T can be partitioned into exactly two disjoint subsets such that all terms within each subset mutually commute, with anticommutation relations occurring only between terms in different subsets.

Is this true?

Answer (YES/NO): NO